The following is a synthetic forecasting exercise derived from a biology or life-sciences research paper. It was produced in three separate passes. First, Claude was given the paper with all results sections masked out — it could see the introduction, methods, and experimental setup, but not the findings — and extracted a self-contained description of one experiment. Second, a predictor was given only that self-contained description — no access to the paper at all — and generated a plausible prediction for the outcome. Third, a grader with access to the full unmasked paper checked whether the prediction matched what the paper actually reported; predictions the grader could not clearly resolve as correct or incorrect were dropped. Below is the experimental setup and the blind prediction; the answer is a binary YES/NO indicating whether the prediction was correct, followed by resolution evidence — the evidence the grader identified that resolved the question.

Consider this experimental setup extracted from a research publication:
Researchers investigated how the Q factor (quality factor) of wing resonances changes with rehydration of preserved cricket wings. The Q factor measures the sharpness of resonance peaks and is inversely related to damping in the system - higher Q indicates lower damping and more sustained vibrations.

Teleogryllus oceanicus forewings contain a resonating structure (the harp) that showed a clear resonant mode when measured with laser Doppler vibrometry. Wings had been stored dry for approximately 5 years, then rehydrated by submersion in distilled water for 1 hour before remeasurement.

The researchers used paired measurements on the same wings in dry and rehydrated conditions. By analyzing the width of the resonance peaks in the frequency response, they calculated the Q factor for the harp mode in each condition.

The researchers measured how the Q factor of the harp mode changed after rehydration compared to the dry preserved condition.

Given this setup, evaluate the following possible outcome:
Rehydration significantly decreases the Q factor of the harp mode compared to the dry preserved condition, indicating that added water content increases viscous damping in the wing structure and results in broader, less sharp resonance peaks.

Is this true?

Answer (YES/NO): YES